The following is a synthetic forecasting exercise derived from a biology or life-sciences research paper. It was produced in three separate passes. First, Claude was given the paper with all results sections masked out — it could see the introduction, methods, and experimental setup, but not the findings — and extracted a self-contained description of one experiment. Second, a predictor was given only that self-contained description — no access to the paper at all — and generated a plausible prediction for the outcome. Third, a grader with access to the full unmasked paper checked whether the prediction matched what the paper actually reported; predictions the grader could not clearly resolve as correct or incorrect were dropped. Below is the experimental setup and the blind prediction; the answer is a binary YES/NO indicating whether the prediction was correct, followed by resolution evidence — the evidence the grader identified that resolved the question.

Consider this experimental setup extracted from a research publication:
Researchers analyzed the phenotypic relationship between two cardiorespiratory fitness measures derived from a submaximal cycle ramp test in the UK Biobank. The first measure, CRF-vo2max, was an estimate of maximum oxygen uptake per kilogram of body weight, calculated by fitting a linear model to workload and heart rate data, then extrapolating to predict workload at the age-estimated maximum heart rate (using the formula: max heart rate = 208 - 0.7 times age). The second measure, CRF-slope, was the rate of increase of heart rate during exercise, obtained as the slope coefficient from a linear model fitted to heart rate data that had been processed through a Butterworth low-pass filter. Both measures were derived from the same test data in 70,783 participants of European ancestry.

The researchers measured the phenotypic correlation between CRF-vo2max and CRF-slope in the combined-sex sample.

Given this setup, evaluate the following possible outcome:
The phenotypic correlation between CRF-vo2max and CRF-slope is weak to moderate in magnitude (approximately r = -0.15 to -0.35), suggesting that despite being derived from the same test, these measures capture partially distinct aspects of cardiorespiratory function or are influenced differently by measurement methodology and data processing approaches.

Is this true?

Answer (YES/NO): NO